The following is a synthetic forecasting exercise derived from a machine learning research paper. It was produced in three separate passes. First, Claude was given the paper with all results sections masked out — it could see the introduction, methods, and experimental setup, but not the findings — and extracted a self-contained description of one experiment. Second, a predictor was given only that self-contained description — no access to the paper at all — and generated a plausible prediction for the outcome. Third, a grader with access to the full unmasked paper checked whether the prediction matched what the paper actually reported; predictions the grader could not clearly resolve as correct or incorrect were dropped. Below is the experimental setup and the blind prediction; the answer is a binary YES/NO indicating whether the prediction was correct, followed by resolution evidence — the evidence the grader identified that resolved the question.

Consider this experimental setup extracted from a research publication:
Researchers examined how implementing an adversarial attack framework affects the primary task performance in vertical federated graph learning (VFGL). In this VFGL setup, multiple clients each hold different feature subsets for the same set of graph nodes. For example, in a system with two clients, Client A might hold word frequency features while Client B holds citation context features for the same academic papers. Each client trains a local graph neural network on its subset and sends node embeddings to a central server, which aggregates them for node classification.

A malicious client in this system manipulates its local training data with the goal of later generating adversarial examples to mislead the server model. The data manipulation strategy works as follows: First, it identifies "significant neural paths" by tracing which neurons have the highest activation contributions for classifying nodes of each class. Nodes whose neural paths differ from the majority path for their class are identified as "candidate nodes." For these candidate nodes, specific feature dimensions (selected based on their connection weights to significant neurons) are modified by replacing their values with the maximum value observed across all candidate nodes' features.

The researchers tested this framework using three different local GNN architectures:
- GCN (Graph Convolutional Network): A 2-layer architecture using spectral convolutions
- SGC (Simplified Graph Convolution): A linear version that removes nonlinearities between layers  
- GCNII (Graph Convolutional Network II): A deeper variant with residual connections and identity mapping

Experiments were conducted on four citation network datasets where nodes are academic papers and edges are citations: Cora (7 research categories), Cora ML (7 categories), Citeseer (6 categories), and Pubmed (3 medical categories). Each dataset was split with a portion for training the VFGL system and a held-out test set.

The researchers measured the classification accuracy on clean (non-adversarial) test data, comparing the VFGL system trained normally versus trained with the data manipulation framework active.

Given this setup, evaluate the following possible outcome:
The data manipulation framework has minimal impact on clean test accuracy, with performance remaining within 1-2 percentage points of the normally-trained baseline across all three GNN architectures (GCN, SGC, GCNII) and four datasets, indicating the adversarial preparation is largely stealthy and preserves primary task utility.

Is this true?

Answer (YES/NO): NO